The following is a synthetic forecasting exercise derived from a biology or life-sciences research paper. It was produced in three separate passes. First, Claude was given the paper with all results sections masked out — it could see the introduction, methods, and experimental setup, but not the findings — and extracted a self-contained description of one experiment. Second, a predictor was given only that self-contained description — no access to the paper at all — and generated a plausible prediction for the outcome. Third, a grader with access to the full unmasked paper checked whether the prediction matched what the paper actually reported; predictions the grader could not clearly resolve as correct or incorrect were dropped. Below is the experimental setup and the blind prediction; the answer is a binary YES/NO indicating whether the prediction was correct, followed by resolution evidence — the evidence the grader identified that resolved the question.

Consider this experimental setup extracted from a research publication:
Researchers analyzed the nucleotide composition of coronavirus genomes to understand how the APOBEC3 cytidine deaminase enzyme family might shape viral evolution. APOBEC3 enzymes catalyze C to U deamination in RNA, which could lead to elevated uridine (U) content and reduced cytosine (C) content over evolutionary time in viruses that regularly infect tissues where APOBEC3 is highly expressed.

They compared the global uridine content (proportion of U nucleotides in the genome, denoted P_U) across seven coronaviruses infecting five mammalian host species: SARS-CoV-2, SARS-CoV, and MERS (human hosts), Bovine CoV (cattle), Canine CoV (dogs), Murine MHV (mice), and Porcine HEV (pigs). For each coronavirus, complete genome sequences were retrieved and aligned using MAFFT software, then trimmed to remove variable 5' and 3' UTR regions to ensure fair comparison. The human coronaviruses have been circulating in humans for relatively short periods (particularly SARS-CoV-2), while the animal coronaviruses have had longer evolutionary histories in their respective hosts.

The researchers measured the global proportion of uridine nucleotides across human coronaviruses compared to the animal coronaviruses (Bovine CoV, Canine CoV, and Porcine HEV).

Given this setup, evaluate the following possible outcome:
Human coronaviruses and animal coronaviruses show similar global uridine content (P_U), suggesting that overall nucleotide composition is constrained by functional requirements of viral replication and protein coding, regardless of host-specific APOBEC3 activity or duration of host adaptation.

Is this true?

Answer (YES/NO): NO